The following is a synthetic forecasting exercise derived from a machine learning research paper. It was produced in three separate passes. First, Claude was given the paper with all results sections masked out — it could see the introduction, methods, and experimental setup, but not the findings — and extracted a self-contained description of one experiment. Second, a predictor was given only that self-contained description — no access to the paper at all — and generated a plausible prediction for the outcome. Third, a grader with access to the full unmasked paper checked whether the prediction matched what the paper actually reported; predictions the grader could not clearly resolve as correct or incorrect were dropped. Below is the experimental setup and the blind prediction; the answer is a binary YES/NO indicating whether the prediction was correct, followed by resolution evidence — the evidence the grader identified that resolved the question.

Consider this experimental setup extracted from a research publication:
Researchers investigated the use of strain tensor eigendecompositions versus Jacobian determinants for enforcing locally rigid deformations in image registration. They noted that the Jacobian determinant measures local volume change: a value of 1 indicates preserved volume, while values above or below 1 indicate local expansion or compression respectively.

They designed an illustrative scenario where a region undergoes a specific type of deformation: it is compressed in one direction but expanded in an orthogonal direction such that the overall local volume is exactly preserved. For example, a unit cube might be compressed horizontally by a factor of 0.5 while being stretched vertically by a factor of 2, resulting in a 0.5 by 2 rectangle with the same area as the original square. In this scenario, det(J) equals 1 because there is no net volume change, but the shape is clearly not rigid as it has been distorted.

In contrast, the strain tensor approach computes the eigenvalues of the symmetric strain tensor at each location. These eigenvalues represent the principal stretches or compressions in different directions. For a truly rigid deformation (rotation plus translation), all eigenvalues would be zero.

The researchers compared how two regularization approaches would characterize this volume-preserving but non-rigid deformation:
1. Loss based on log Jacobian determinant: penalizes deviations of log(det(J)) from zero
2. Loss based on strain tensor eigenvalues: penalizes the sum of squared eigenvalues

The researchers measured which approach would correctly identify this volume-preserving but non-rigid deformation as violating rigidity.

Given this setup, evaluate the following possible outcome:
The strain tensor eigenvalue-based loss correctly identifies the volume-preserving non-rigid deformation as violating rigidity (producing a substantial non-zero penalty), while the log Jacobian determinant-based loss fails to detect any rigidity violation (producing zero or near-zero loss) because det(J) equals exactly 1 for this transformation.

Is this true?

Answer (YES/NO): YES